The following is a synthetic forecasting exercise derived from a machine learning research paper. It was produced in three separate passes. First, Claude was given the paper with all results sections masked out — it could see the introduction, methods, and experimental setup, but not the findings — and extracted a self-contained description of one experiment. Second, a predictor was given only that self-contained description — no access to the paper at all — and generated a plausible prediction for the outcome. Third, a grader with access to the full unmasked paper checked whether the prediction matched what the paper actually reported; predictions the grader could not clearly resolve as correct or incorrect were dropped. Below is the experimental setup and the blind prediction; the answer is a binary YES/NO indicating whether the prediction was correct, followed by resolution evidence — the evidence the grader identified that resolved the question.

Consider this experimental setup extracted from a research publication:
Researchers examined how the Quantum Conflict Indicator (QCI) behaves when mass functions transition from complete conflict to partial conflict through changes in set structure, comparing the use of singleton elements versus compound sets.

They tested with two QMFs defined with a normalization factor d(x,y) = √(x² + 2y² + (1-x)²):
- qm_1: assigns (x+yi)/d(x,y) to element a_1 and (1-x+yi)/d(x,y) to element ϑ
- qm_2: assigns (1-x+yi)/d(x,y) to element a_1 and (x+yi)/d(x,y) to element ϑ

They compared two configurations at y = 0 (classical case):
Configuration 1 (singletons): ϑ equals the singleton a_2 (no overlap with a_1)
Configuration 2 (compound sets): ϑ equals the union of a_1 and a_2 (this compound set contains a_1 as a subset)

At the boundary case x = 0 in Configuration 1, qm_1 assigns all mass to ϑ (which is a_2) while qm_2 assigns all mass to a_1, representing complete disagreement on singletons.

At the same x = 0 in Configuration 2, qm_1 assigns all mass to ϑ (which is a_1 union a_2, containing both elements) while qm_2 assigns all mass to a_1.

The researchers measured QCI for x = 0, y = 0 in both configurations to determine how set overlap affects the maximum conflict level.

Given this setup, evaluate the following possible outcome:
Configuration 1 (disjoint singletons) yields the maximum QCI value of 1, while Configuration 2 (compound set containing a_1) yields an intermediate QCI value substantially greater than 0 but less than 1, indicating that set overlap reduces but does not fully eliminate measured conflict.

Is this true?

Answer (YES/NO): YES